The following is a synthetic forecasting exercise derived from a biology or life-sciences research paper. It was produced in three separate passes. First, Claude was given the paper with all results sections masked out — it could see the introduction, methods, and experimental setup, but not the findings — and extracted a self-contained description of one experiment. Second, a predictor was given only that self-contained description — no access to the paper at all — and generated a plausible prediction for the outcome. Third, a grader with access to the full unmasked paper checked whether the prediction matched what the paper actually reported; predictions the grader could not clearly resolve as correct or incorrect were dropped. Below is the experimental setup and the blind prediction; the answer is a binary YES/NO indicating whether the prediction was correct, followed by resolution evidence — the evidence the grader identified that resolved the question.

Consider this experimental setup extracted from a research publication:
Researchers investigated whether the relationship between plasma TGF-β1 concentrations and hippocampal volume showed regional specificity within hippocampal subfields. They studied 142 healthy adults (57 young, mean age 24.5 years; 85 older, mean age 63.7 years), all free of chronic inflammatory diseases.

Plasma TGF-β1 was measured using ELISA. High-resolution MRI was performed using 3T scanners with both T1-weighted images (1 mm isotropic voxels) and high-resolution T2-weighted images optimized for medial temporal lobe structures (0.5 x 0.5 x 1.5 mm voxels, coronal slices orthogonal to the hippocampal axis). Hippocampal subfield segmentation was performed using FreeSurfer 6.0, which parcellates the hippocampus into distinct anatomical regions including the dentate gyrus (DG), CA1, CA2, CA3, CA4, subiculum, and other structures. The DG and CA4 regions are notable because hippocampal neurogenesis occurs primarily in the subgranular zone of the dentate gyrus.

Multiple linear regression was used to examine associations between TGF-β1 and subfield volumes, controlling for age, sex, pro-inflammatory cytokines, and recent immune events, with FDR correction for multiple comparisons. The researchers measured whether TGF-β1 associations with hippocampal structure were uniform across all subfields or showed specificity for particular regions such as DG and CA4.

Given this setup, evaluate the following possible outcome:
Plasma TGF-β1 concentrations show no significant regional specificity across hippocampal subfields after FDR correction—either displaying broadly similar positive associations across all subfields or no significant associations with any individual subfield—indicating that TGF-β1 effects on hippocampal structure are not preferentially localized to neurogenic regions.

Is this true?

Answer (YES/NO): NO